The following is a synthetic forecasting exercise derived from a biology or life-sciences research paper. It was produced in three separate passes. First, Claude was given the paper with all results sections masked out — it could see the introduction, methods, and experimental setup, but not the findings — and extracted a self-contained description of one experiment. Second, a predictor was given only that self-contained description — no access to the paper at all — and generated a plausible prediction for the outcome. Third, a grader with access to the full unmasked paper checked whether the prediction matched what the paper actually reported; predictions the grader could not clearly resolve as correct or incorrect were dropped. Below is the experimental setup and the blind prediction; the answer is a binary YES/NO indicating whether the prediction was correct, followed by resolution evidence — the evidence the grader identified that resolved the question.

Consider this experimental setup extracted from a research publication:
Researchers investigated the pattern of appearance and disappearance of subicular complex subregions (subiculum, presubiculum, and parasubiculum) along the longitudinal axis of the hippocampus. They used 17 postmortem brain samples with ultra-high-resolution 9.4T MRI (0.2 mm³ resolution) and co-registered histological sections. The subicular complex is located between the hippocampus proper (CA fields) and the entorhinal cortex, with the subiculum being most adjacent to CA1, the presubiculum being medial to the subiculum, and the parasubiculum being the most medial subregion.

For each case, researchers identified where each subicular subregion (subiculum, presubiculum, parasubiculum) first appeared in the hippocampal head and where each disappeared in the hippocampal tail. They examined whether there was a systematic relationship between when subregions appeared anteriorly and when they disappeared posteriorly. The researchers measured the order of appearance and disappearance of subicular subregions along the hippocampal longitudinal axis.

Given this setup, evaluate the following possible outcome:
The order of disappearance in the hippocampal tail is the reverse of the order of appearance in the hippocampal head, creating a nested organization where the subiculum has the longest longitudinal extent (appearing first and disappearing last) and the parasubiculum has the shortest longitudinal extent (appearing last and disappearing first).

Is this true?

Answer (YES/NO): YES